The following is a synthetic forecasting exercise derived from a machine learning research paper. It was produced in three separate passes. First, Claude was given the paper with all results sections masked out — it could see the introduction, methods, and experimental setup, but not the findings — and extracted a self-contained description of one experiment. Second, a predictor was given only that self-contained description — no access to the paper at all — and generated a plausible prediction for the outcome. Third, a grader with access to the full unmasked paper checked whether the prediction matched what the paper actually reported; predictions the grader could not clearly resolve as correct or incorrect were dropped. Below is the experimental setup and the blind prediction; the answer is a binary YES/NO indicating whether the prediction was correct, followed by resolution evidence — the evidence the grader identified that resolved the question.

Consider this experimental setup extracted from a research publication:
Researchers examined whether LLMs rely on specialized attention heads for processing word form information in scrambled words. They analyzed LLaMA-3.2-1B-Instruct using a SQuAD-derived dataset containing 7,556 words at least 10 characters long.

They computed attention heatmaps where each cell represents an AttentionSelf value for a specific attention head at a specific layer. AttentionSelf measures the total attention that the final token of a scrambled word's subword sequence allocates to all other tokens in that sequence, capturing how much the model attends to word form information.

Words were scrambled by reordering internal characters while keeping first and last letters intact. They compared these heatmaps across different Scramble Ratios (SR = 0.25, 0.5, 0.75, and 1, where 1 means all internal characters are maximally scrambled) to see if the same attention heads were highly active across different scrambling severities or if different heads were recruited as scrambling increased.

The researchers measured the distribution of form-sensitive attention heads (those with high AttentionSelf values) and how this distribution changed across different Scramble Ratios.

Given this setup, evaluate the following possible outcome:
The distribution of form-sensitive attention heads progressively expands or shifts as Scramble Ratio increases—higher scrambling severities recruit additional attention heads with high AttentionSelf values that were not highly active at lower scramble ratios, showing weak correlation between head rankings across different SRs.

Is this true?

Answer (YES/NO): NO